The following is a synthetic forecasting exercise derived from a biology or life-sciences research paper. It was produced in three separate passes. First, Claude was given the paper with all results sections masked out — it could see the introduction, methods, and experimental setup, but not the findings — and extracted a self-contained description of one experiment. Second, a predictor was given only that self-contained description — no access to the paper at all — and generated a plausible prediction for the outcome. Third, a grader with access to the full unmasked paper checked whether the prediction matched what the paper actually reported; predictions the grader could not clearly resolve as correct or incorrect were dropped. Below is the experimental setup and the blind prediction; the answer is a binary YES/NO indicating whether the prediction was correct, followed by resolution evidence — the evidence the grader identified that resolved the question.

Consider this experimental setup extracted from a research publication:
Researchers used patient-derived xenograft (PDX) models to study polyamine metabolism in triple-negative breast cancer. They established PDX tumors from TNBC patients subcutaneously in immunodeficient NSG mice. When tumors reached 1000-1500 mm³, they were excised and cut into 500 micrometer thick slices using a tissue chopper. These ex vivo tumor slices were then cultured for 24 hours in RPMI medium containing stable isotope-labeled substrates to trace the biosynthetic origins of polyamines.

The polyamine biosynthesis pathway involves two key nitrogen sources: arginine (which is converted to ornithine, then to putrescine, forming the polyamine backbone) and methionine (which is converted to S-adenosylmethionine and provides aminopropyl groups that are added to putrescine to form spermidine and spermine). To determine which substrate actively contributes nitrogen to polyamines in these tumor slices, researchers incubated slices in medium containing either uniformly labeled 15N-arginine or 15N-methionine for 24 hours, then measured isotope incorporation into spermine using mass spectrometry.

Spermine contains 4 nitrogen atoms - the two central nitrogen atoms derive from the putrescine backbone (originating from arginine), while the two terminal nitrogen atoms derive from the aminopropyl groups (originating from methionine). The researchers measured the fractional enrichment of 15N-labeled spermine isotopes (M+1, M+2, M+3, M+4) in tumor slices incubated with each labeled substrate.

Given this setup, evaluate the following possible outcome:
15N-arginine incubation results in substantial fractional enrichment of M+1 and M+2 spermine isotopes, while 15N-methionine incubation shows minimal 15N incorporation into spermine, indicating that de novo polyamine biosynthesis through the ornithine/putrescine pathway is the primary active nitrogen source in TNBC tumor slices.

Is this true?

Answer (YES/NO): NO